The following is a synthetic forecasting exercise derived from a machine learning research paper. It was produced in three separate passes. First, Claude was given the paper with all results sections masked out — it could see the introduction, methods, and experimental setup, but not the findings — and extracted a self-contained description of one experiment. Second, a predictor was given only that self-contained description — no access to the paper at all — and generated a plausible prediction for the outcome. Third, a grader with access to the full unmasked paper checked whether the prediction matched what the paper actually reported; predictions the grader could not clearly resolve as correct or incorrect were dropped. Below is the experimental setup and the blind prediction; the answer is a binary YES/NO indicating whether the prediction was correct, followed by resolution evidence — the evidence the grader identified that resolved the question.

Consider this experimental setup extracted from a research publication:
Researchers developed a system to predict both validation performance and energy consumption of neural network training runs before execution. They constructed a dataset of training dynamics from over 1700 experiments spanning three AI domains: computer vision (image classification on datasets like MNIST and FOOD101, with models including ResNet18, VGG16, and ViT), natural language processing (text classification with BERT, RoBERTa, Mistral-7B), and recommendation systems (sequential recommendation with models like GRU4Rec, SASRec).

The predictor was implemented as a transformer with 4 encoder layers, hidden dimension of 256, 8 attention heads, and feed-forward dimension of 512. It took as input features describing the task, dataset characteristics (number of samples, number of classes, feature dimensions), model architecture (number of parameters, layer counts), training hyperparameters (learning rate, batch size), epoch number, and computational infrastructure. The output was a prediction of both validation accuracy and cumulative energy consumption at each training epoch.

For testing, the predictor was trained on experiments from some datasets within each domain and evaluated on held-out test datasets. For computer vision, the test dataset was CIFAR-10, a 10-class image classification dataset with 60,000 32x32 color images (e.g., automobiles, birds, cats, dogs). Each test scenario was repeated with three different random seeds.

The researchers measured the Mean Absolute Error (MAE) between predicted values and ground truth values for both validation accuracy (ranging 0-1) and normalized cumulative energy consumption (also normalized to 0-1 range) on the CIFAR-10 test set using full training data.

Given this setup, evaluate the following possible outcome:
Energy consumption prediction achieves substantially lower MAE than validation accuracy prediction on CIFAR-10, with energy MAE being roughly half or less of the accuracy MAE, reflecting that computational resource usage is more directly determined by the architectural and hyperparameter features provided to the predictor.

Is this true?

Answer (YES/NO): YES